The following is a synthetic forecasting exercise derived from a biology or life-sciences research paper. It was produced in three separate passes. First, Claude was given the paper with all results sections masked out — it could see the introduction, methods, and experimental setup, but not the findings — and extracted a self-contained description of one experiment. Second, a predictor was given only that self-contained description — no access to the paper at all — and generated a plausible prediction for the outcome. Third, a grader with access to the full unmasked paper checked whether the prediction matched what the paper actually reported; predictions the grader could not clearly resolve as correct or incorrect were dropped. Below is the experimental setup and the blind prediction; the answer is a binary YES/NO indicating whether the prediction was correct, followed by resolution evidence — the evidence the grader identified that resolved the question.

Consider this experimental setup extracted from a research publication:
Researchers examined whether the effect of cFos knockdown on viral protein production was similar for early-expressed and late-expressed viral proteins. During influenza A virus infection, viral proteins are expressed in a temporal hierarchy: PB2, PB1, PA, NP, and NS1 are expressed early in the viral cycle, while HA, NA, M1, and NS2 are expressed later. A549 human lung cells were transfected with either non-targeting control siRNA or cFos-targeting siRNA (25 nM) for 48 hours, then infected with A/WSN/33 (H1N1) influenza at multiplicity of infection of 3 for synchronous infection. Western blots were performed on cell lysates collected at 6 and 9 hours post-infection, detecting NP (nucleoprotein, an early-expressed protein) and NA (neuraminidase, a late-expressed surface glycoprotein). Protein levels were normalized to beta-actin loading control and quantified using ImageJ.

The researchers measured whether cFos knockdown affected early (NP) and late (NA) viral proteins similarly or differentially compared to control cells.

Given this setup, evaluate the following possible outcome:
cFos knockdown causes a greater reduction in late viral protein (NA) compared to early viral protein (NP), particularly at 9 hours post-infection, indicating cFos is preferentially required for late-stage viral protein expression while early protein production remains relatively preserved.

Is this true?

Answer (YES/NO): YES